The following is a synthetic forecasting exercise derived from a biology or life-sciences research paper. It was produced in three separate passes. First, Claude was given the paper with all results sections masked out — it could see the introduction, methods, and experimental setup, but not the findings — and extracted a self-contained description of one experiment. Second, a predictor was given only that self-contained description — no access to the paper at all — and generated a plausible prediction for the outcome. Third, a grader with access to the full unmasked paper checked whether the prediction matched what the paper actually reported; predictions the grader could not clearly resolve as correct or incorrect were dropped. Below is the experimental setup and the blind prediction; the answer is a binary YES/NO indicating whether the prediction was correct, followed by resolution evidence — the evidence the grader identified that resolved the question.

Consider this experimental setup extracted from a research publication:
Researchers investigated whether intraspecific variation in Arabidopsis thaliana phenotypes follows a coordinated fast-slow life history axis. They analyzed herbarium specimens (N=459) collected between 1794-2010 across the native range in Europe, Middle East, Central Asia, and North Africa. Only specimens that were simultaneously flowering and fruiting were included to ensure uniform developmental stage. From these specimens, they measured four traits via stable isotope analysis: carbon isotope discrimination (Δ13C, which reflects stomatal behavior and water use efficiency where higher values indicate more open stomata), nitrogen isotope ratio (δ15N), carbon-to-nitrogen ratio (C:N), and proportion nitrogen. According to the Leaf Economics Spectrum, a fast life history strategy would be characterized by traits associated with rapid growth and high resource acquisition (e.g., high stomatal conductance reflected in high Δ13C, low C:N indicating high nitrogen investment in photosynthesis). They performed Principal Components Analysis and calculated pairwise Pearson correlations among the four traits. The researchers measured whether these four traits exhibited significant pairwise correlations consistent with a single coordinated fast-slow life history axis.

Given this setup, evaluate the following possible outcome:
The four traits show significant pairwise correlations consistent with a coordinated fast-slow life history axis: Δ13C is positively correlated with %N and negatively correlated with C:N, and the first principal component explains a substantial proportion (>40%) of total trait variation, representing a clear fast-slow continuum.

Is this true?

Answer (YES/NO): NO